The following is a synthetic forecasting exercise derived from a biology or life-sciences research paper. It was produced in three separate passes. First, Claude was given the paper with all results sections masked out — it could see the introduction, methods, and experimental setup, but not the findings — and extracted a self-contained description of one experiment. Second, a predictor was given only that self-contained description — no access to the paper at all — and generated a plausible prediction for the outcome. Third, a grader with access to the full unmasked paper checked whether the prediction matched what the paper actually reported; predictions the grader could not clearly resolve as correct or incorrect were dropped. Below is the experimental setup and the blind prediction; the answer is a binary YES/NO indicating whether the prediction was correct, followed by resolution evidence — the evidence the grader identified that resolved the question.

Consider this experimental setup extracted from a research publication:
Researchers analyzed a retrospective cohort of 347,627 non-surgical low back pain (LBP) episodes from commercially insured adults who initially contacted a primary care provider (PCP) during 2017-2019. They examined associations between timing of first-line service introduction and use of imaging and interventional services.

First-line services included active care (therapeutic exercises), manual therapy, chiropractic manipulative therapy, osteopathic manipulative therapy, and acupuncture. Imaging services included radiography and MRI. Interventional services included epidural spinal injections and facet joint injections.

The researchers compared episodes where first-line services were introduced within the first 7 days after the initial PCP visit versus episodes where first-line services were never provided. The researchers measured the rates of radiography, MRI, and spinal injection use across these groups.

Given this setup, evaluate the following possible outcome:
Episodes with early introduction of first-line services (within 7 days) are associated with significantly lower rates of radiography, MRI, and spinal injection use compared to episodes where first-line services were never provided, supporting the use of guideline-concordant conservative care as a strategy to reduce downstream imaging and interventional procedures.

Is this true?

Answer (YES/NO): NO